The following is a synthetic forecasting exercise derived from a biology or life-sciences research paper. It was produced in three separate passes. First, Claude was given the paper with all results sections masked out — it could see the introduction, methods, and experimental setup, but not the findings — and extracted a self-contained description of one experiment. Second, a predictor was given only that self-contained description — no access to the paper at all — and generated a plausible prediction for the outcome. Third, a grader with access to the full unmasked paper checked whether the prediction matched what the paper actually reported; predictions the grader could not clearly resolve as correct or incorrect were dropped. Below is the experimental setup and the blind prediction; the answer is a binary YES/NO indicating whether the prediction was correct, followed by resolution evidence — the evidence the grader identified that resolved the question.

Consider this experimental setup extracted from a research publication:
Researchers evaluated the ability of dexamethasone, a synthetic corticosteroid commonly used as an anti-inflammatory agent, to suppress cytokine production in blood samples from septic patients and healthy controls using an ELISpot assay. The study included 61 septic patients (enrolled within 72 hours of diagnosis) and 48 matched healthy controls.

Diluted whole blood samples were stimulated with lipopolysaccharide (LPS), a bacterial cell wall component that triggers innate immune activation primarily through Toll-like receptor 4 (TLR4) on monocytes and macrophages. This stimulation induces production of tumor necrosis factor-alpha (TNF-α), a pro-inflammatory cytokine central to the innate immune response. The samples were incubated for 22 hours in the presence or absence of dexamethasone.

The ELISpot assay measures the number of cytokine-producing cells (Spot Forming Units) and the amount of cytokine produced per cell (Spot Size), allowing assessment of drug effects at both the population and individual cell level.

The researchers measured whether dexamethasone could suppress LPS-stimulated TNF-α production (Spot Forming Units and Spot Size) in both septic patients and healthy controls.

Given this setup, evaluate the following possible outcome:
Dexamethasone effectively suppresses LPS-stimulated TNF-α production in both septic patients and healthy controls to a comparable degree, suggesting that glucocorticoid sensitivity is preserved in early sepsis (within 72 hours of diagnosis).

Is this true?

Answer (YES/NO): YES